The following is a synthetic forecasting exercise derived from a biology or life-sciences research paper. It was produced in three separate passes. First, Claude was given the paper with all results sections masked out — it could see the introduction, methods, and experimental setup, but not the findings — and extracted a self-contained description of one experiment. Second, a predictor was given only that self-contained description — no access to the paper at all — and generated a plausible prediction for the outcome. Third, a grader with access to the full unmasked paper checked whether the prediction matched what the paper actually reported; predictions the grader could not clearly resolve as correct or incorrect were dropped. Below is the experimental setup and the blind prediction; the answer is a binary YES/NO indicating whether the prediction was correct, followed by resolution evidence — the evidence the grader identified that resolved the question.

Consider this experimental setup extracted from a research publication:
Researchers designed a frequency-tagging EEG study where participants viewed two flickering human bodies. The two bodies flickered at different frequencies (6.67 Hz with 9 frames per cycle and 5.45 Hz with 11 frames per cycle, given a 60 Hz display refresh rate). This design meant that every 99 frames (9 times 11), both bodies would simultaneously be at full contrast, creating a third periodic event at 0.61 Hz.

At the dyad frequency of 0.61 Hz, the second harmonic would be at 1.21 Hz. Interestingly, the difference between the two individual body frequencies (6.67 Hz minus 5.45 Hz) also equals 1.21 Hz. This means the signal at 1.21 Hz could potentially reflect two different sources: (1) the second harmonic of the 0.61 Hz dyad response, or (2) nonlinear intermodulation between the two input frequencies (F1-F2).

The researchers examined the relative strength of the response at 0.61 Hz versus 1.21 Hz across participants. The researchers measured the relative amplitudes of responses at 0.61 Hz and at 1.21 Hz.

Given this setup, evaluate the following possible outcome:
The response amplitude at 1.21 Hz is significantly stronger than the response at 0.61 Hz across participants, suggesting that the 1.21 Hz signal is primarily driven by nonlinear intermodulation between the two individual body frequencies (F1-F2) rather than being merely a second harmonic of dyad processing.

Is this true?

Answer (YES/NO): NO